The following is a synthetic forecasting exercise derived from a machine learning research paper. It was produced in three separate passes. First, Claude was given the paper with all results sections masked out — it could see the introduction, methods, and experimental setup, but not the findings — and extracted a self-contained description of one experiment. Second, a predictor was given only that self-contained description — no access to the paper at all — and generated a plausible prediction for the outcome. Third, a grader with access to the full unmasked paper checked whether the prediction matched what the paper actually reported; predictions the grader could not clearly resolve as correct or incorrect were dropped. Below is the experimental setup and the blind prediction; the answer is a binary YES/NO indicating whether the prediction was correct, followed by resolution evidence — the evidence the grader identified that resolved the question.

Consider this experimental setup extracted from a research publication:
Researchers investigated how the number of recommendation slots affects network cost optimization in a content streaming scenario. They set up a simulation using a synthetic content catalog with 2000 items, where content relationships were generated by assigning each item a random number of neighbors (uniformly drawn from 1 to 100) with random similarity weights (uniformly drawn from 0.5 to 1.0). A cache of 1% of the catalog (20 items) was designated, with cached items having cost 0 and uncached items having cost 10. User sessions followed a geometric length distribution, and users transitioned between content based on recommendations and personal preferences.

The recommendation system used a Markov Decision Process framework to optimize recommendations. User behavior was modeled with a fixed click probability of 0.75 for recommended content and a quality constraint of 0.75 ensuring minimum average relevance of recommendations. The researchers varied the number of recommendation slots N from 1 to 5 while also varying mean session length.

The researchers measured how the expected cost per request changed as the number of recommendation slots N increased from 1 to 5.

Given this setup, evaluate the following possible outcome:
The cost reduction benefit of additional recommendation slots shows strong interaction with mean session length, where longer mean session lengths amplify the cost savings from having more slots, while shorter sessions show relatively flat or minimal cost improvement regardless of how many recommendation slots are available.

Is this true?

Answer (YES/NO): NO